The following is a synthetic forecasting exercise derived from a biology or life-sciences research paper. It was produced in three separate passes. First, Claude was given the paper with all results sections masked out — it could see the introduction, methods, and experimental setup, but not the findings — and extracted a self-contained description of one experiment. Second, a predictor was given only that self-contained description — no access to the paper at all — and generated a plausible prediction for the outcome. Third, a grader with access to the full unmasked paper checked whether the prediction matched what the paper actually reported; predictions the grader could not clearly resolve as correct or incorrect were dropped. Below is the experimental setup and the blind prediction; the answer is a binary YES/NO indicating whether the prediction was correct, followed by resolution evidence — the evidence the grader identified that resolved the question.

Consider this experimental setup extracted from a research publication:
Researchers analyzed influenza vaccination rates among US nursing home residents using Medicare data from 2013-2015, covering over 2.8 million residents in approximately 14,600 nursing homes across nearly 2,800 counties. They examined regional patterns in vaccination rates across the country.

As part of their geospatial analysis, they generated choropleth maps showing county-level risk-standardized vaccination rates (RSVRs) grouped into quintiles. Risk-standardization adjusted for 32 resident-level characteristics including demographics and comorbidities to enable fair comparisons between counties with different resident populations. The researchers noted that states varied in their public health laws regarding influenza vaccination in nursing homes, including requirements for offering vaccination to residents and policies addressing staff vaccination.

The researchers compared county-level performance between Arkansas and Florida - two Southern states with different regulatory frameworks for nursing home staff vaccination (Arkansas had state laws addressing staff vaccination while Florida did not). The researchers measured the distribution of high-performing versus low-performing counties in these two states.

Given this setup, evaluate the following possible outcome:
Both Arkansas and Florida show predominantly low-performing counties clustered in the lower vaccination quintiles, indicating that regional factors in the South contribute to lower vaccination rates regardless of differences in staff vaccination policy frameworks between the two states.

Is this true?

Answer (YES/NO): NO